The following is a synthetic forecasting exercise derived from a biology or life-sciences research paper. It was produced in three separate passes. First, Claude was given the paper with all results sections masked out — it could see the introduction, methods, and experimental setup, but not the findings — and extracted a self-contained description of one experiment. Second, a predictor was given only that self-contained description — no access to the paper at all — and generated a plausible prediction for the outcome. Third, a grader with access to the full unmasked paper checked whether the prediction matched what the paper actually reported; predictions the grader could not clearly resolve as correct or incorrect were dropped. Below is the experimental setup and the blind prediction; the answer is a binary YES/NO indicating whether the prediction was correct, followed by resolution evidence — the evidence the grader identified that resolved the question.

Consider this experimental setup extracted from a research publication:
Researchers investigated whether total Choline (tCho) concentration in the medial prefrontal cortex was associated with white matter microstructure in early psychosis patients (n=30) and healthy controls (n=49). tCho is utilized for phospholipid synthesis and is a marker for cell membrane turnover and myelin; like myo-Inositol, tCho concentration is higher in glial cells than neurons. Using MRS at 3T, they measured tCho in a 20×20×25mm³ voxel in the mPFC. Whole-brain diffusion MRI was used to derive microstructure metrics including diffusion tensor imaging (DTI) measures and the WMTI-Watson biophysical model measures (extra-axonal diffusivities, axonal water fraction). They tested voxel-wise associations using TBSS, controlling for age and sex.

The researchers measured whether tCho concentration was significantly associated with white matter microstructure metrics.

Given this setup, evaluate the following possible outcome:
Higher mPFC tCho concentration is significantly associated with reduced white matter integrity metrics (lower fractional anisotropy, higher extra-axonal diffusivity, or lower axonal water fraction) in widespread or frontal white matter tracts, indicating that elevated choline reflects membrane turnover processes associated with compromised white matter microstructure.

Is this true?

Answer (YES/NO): NO